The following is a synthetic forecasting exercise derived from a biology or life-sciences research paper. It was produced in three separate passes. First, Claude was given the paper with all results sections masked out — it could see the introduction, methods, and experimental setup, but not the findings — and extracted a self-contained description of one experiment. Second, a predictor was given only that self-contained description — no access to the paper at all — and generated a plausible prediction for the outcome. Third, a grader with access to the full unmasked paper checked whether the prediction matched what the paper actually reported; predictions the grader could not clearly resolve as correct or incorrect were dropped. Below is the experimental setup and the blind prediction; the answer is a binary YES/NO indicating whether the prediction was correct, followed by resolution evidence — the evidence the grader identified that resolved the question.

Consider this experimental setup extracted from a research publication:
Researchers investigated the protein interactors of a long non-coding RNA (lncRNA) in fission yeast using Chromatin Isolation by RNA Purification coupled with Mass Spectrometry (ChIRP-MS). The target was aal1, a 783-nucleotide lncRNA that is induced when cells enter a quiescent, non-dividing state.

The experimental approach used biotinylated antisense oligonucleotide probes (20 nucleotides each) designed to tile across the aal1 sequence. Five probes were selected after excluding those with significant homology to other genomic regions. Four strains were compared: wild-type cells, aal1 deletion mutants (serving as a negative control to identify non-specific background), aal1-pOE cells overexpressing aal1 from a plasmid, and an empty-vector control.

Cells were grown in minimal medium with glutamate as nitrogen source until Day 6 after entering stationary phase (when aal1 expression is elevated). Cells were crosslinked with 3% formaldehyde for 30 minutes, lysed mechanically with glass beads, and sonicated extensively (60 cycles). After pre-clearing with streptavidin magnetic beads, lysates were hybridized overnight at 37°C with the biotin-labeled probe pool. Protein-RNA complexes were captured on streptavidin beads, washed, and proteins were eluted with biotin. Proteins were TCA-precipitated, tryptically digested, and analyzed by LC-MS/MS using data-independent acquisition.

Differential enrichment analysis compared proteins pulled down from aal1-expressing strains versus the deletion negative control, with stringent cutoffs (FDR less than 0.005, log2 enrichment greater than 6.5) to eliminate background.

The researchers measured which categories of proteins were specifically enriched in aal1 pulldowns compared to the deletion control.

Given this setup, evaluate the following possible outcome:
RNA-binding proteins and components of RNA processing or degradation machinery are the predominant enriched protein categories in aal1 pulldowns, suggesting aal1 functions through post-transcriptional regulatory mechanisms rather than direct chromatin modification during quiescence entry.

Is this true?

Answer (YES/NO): NO